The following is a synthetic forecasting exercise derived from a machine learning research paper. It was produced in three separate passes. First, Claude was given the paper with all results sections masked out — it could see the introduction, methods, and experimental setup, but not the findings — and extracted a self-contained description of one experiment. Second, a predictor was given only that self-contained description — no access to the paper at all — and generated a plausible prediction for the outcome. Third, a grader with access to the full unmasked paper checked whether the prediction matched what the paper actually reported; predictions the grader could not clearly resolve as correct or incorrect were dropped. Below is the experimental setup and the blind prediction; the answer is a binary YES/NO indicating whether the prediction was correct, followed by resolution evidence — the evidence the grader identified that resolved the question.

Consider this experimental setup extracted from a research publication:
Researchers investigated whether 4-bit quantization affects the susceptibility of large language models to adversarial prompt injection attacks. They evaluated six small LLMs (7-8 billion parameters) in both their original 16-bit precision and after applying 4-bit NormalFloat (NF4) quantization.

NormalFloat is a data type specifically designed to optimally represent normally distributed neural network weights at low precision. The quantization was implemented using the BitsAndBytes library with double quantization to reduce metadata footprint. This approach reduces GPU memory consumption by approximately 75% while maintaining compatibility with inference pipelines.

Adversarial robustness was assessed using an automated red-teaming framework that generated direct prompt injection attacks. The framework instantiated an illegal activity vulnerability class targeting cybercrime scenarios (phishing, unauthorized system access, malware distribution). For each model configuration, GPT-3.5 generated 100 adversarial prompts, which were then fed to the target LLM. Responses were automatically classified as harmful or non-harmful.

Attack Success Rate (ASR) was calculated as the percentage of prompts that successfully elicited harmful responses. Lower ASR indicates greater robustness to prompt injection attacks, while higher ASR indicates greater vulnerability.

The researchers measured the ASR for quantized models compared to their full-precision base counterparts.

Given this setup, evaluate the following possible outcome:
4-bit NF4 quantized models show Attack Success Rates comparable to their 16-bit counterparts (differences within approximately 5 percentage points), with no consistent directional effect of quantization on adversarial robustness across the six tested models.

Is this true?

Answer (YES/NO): NO